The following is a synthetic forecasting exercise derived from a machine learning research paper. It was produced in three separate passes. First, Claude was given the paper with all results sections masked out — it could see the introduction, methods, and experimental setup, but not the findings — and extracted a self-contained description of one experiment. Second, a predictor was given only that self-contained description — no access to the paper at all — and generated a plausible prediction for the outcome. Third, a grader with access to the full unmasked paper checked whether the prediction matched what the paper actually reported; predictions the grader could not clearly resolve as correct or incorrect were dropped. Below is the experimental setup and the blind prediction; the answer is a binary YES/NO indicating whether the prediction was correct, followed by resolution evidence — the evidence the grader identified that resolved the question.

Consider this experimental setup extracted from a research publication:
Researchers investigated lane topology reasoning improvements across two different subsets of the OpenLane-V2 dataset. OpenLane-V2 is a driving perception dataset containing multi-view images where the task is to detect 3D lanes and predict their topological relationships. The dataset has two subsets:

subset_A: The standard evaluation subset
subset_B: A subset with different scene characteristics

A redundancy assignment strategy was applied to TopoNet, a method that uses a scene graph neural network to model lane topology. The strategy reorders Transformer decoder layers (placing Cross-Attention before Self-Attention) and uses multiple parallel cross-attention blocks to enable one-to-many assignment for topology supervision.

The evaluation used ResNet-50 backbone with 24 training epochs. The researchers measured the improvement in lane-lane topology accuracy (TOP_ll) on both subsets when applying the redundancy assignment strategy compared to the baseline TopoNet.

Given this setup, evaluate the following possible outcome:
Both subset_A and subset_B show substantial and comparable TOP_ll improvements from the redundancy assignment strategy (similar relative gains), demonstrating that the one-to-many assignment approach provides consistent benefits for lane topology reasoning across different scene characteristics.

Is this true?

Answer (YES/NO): NO